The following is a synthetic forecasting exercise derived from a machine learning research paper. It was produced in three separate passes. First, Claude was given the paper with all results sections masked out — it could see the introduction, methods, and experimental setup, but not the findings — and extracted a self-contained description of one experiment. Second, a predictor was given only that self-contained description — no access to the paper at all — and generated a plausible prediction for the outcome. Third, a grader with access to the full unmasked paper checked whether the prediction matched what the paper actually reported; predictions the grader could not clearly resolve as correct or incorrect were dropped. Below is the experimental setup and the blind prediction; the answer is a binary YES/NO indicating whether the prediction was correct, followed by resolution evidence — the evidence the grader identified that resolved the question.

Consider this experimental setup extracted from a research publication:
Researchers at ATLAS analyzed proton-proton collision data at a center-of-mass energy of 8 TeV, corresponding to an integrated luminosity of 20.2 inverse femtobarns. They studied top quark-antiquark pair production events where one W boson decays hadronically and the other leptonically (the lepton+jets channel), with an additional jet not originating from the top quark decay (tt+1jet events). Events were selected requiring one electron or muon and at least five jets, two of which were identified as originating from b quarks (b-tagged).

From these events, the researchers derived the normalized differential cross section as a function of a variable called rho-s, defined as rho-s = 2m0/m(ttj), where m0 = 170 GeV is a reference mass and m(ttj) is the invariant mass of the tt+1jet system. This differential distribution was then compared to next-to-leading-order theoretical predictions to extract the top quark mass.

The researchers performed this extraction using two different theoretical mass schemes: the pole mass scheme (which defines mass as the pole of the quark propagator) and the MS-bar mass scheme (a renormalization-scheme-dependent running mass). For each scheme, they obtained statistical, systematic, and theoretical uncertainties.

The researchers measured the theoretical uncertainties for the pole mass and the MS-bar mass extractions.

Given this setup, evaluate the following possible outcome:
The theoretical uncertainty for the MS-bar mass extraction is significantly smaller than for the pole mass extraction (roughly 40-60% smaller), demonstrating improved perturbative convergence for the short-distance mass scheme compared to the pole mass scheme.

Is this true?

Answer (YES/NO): NO